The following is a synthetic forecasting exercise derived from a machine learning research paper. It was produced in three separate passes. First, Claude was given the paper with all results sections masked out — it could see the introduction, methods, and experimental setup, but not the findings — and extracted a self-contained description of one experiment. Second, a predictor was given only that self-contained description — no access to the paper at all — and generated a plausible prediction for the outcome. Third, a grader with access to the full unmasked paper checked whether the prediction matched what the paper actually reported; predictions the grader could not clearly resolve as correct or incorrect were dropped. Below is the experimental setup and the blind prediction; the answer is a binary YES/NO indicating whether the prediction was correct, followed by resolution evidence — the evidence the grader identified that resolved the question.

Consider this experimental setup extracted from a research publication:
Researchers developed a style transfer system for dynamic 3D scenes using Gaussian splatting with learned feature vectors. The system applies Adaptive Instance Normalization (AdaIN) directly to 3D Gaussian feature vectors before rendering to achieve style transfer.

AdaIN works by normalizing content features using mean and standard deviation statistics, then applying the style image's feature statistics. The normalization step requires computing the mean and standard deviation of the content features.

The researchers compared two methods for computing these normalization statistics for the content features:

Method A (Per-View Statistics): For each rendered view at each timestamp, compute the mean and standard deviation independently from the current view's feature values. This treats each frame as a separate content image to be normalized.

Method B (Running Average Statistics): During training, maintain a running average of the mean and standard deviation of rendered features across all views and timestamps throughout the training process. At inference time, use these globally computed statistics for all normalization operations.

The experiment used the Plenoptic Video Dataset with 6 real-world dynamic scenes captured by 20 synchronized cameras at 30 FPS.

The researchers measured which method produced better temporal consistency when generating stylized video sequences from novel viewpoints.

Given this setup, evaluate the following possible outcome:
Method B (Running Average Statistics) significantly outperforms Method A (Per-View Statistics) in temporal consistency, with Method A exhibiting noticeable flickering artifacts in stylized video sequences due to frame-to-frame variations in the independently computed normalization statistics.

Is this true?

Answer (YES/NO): NO